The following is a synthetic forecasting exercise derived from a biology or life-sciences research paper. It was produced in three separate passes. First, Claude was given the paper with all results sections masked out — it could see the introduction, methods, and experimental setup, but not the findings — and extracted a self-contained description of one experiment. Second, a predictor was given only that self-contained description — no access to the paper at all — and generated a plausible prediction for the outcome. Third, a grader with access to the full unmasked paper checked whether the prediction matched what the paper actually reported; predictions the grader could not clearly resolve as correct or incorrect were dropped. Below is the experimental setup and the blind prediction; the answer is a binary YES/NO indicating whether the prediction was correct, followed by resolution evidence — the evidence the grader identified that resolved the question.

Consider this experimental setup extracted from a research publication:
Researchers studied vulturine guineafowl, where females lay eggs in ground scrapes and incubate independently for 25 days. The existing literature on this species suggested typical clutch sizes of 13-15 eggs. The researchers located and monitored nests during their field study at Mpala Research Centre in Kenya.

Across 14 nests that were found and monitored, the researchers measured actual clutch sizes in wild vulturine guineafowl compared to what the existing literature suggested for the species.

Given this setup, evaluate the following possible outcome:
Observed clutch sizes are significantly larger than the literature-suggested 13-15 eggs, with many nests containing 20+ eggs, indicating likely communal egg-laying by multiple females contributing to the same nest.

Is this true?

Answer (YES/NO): NO